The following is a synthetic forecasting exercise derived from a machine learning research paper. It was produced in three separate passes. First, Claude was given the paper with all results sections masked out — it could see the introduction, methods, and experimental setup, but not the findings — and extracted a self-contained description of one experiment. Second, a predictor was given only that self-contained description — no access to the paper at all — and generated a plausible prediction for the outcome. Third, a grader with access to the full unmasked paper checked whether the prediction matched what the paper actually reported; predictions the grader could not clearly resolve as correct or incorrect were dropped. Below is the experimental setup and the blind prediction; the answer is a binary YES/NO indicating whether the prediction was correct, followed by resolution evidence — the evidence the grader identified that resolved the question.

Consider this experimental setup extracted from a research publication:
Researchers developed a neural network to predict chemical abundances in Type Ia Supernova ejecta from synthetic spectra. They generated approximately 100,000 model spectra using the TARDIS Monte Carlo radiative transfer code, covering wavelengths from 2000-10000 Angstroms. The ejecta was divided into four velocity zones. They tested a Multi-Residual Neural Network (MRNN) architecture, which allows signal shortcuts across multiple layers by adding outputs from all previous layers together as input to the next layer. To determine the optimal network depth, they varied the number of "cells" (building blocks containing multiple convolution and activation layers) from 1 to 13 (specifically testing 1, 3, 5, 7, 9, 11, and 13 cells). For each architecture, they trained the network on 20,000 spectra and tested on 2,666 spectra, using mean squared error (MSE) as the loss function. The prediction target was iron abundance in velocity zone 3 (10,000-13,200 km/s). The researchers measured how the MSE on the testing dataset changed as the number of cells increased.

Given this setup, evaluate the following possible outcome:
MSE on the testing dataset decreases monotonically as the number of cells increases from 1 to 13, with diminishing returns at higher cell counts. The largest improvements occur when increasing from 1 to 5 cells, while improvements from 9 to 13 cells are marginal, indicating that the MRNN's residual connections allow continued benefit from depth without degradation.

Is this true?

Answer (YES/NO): NO